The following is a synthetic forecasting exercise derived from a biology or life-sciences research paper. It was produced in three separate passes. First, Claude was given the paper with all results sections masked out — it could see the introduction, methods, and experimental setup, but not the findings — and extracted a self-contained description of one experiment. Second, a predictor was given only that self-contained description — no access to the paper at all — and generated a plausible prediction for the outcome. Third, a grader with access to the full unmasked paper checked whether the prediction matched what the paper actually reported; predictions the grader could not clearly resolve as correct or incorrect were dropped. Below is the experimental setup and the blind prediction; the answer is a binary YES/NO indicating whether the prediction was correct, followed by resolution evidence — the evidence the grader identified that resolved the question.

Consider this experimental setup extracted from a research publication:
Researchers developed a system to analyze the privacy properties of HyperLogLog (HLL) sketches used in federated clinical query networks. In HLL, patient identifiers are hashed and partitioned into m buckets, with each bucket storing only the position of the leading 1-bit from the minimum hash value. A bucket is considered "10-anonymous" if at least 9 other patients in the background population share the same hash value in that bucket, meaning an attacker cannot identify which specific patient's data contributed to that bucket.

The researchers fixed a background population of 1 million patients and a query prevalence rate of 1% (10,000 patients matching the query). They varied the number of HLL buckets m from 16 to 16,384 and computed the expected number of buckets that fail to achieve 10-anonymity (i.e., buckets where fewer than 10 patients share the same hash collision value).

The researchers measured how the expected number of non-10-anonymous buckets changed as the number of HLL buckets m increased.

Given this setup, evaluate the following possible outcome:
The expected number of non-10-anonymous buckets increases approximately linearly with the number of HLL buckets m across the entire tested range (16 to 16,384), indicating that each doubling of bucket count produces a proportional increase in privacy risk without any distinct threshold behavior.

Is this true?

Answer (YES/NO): YES